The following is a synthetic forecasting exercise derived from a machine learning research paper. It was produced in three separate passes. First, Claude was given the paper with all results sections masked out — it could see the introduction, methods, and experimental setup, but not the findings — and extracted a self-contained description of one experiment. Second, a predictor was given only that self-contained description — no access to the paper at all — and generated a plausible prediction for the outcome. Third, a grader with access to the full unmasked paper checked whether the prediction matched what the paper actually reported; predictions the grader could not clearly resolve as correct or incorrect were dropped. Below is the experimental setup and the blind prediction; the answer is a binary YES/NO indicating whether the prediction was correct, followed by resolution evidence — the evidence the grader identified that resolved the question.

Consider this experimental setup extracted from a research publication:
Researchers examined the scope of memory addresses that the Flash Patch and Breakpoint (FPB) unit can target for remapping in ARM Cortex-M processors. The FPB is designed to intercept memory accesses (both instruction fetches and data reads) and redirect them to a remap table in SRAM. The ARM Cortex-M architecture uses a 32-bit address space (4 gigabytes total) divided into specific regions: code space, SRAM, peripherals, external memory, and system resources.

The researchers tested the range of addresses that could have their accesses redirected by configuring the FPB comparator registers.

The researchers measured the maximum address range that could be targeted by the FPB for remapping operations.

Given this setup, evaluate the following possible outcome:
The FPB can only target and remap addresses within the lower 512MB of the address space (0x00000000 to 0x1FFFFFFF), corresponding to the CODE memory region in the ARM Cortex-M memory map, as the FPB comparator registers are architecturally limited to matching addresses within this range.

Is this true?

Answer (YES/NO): YES